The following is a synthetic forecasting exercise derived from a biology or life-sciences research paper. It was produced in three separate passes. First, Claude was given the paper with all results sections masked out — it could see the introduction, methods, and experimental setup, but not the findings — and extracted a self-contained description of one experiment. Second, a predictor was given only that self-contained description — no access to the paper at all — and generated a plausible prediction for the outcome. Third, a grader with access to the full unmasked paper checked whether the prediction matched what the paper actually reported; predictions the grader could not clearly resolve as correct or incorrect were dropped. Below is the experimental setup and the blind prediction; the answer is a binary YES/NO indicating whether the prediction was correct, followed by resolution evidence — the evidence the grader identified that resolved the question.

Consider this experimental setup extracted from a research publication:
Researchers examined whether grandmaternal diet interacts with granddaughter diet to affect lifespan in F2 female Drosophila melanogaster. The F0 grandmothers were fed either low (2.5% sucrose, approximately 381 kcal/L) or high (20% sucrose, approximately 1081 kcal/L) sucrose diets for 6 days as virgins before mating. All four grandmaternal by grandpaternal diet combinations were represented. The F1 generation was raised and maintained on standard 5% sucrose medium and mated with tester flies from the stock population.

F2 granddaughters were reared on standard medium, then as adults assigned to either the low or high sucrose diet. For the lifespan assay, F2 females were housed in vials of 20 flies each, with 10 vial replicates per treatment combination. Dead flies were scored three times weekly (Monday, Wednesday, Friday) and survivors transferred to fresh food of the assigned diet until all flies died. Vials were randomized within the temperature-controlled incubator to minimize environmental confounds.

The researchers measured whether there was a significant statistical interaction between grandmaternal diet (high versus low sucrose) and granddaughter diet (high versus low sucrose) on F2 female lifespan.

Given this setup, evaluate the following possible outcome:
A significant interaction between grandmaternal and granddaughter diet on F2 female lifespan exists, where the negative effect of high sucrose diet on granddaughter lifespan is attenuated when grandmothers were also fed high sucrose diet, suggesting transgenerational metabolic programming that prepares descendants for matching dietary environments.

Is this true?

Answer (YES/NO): NO